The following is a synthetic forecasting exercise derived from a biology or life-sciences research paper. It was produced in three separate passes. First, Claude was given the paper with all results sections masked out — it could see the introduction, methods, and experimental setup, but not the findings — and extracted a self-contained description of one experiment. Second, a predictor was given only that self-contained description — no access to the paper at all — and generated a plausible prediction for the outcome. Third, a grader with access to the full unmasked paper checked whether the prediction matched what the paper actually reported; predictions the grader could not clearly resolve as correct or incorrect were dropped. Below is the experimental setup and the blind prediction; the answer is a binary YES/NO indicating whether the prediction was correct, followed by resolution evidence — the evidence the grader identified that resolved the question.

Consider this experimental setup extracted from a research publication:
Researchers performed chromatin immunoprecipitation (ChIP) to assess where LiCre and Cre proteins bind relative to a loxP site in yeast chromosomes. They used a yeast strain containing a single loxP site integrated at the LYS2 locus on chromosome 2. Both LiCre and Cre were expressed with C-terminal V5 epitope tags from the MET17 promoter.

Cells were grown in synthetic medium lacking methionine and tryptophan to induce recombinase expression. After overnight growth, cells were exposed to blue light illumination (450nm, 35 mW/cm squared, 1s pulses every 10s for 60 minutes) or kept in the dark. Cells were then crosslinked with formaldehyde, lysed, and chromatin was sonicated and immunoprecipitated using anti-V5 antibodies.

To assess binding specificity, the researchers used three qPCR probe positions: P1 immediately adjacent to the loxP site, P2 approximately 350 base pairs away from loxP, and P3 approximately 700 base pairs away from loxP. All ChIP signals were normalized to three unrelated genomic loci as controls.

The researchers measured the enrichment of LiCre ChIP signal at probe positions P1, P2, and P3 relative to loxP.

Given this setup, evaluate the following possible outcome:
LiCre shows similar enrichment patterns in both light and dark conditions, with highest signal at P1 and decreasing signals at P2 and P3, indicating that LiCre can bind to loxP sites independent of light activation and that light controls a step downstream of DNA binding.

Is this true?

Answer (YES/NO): NO